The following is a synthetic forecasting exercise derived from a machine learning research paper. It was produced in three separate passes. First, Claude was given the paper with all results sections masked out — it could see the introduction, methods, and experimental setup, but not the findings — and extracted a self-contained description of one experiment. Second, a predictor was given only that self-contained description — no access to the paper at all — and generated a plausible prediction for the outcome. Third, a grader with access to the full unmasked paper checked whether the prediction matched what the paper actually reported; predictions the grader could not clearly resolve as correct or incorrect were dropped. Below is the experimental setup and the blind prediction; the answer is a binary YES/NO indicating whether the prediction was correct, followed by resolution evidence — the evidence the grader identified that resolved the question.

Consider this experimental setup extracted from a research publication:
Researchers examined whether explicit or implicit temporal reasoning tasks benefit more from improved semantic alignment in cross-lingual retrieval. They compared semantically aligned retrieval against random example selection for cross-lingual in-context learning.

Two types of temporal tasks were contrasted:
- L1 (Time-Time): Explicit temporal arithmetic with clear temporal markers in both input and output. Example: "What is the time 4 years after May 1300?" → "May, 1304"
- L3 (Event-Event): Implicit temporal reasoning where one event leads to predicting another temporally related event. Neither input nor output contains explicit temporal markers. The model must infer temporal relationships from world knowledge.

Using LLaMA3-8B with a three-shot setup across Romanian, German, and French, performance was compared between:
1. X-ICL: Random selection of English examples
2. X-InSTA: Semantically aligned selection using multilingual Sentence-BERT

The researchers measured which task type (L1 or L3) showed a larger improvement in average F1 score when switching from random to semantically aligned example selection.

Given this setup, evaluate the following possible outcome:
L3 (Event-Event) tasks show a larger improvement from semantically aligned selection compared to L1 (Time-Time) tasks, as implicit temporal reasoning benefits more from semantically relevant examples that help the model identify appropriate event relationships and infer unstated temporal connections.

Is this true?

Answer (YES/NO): NO